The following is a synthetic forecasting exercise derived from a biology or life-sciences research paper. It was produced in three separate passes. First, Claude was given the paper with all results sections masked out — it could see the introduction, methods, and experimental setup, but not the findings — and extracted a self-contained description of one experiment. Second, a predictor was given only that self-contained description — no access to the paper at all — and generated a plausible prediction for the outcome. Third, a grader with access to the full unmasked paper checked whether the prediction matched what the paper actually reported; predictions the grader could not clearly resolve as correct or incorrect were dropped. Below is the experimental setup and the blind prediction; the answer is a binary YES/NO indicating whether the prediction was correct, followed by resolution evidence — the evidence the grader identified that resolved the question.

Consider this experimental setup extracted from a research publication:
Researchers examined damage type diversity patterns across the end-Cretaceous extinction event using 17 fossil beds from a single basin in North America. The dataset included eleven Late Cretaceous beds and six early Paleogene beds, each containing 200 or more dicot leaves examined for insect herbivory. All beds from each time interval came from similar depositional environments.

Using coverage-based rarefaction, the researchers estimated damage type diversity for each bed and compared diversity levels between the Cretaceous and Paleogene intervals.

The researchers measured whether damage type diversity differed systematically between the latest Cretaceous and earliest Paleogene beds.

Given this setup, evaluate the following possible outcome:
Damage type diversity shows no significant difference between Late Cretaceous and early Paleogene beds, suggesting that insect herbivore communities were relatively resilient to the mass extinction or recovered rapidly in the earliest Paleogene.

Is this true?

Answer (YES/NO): NO